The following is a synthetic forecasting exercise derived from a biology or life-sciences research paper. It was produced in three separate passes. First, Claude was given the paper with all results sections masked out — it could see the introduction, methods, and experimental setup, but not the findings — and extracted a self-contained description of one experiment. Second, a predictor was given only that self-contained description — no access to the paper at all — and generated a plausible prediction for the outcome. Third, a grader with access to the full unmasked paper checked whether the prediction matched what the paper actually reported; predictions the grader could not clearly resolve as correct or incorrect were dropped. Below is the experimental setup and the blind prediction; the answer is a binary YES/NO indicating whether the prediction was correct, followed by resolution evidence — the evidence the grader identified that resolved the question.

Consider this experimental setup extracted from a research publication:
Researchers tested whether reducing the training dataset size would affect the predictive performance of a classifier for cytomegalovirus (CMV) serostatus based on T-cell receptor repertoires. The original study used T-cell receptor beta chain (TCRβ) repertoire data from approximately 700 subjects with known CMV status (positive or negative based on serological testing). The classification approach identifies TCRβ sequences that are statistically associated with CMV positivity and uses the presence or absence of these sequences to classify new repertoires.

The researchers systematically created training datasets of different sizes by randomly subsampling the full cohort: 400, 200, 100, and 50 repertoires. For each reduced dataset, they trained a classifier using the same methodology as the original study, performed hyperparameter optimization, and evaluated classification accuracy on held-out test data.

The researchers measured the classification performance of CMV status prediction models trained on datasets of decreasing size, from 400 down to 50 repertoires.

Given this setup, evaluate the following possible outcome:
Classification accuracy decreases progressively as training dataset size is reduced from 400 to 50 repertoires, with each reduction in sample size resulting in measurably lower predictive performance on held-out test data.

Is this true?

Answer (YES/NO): NO